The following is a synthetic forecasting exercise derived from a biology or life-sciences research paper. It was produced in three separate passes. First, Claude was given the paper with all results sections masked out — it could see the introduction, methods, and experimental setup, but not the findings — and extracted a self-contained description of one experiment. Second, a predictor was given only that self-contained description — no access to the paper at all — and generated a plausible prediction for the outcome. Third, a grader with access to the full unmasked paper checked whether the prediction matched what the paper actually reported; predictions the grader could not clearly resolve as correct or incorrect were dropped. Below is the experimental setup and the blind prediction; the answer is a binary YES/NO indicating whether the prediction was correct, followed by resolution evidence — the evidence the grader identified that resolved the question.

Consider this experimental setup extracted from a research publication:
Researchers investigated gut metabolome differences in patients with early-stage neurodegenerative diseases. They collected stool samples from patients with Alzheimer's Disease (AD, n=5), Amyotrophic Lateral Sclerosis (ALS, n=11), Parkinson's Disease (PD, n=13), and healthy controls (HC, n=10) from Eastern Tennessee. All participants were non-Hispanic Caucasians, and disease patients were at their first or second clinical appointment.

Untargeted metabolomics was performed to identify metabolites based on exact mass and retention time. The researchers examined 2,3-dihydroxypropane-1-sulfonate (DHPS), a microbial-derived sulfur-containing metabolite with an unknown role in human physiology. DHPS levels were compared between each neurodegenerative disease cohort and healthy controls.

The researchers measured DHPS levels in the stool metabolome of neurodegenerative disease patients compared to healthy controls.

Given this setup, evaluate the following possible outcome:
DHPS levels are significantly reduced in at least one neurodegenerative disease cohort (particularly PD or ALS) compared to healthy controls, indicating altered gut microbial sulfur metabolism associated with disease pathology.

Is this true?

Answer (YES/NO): YES